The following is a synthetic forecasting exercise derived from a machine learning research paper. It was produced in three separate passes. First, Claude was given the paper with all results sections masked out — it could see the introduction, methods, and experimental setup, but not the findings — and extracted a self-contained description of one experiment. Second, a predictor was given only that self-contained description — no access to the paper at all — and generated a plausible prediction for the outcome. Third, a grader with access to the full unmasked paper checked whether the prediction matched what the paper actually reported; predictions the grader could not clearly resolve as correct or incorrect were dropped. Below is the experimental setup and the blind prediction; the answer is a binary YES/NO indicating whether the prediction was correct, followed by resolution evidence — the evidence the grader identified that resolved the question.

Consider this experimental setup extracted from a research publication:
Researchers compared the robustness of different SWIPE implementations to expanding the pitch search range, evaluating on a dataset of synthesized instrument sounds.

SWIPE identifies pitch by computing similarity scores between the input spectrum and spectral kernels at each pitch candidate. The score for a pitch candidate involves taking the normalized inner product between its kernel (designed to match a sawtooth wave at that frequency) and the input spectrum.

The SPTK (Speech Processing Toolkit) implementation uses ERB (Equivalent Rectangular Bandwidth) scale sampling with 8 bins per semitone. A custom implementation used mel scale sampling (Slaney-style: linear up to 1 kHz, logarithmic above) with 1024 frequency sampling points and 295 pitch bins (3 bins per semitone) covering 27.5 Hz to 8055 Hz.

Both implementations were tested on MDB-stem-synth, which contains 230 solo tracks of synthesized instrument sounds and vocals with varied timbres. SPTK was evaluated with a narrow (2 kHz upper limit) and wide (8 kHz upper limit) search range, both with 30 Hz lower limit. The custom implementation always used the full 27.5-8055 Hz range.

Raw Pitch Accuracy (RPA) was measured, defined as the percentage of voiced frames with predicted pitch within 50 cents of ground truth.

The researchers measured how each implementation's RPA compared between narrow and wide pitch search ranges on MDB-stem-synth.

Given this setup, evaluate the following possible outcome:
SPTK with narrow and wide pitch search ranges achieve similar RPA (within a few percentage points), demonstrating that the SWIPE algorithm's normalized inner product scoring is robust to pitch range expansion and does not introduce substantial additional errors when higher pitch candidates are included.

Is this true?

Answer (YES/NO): NO